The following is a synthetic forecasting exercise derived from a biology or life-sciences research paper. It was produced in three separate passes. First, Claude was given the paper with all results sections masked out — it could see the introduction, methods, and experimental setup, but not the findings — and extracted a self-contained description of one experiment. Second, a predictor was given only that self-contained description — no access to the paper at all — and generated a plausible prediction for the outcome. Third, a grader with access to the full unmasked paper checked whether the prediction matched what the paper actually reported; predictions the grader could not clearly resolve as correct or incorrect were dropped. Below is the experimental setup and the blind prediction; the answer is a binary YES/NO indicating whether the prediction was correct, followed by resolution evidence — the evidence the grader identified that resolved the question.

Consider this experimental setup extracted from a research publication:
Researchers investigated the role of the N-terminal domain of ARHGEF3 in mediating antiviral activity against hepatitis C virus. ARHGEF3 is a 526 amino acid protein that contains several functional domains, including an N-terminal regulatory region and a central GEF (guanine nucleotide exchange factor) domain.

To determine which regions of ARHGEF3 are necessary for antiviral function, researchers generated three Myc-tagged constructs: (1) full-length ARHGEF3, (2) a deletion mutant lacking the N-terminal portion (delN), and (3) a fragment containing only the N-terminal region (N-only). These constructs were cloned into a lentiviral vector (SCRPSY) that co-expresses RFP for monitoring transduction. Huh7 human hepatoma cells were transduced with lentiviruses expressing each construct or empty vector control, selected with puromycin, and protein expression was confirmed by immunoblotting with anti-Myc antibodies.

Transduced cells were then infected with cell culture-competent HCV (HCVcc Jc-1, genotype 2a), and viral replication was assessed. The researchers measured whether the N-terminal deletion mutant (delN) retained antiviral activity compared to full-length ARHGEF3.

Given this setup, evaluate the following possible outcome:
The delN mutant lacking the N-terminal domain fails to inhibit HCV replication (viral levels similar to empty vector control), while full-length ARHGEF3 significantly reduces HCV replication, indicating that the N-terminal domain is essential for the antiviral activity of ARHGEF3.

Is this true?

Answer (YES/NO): YES